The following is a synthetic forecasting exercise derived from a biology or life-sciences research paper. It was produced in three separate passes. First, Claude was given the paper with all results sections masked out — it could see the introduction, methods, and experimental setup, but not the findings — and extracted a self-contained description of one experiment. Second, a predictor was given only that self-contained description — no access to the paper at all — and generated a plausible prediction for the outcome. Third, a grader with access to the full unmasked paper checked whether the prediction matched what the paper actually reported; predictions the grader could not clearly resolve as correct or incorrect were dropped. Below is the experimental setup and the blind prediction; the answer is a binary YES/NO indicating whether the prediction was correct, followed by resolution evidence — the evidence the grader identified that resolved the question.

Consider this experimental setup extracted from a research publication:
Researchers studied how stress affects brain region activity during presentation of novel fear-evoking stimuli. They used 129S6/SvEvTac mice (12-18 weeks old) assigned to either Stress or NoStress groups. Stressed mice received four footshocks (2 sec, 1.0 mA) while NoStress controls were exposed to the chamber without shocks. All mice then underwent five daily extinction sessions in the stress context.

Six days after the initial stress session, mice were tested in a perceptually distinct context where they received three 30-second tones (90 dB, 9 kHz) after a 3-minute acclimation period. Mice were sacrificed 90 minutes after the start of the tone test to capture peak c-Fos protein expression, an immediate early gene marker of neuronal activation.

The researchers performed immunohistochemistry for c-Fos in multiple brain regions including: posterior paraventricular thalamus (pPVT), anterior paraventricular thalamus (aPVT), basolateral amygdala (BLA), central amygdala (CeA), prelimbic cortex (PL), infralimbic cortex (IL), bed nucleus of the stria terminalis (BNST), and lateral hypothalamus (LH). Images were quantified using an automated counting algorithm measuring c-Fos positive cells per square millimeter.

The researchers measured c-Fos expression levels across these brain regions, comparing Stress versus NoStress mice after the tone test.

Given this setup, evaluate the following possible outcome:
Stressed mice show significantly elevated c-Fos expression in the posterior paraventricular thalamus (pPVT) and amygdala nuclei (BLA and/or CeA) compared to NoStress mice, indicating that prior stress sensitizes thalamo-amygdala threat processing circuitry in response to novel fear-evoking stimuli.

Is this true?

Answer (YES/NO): NO